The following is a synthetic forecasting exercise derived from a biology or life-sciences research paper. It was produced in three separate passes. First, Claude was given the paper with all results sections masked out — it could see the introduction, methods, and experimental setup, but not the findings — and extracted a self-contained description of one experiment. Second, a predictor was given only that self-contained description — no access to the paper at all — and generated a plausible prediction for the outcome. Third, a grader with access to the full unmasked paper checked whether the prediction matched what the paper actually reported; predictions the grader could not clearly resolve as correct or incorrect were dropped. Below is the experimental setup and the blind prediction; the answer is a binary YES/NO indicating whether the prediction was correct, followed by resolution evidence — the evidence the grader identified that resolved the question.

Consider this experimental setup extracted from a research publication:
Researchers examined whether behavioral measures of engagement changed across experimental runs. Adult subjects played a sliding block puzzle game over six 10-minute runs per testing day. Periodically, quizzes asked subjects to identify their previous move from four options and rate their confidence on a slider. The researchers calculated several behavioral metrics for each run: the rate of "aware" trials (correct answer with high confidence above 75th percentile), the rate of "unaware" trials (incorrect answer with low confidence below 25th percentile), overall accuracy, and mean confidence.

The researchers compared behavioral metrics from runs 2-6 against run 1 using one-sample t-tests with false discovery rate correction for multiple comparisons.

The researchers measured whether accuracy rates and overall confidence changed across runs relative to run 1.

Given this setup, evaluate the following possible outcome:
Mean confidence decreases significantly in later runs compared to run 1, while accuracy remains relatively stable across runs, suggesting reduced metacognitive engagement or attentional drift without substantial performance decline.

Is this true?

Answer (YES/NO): YES